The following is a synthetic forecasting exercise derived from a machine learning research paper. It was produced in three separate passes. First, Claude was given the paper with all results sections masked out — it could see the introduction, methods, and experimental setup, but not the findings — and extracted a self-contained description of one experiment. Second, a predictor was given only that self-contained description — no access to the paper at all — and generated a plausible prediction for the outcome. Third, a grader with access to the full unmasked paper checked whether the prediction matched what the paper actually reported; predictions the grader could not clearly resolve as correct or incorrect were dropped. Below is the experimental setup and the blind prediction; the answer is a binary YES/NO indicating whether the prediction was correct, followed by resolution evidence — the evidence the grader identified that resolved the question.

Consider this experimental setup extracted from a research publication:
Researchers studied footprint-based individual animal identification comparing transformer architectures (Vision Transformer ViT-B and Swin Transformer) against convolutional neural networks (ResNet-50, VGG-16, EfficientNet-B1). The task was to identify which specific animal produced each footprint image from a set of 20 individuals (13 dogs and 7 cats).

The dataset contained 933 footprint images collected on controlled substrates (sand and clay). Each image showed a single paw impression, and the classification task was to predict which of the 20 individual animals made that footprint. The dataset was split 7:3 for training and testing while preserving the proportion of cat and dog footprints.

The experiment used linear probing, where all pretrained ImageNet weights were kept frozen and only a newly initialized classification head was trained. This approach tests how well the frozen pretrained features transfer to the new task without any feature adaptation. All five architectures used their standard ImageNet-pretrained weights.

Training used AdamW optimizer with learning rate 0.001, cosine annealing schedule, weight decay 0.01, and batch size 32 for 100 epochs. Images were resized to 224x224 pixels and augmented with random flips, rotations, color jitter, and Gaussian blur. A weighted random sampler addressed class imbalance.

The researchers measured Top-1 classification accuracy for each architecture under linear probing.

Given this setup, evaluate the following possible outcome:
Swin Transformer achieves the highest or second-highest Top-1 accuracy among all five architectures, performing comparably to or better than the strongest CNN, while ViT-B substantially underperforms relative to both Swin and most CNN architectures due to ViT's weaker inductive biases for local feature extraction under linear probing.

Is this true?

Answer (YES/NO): NO